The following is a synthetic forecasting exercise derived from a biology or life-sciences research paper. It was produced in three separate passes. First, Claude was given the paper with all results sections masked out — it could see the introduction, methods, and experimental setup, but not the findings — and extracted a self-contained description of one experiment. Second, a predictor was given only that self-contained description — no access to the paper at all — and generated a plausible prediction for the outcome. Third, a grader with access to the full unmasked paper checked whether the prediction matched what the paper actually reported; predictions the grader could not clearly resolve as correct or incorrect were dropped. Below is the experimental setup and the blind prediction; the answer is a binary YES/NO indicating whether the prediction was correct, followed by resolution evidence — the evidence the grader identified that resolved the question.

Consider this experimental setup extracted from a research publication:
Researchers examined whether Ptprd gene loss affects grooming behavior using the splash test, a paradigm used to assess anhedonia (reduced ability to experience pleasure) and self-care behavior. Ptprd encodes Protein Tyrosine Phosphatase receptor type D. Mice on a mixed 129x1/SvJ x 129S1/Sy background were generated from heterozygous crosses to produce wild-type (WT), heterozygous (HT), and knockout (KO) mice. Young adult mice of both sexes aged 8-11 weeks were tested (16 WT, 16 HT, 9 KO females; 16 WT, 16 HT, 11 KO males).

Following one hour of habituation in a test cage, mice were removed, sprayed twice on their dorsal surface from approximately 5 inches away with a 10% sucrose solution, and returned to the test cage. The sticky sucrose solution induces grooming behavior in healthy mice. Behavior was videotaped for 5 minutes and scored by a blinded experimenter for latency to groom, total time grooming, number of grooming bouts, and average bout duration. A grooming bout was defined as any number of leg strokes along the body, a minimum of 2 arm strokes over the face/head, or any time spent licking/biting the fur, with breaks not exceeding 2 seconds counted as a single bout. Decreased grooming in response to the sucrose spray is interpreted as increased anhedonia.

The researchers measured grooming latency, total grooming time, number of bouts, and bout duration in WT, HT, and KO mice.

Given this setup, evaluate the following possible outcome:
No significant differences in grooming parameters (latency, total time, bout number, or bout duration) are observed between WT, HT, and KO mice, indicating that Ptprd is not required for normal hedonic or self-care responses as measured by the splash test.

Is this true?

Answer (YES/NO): YES